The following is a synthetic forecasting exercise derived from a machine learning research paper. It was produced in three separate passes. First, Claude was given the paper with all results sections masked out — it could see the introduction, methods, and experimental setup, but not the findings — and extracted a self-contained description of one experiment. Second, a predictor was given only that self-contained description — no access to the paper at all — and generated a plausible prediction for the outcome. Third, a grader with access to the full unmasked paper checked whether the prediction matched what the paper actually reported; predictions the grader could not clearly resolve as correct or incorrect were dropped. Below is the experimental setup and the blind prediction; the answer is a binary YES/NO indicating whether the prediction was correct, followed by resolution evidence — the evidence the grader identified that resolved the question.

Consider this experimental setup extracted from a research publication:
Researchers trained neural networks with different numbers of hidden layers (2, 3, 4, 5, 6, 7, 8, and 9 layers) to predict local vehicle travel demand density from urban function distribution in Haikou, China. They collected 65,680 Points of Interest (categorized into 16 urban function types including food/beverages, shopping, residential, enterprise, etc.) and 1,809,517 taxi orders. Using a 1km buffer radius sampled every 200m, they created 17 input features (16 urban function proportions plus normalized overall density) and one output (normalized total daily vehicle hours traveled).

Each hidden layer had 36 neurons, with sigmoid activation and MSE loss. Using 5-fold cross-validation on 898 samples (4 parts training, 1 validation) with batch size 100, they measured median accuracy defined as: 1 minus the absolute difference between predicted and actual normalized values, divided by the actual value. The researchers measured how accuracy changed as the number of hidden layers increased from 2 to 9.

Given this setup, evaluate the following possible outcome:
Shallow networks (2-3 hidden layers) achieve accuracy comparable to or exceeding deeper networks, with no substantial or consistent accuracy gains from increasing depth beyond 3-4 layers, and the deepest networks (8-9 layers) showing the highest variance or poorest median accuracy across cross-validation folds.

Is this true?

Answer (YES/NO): NO